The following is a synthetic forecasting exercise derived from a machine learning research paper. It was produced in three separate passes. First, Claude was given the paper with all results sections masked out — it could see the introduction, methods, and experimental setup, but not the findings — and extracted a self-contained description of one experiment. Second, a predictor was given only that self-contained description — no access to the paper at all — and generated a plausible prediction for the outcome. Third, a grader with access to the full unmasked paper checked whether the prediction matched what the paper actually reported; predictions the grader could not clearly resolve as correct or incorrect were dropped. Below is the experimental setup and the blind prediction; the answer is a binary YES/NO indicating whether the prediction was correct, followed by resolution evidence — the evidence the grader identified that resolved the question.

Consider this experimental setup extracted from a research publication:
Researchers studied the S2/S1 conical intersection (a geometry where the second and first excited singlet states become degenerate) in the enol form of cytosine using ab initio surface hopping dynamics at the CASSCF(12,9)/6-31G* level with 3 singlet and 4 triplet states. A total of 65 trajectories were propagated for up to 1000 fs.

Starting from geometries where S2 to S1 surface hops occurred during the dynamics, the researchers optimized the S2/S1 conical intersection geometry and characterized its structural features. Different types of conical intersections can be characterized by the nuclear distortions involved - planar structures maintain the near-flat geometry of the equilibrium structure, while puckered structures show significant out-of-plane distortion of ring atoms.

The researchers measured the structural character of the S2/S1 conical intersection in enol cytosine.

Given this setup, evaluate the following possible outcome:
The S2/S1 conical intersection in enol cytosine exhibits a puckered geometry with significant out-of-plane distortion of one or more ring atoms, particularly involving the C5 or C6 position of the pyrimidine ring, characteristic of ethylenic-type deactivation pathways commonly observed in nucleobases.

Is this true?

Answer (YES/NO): NO